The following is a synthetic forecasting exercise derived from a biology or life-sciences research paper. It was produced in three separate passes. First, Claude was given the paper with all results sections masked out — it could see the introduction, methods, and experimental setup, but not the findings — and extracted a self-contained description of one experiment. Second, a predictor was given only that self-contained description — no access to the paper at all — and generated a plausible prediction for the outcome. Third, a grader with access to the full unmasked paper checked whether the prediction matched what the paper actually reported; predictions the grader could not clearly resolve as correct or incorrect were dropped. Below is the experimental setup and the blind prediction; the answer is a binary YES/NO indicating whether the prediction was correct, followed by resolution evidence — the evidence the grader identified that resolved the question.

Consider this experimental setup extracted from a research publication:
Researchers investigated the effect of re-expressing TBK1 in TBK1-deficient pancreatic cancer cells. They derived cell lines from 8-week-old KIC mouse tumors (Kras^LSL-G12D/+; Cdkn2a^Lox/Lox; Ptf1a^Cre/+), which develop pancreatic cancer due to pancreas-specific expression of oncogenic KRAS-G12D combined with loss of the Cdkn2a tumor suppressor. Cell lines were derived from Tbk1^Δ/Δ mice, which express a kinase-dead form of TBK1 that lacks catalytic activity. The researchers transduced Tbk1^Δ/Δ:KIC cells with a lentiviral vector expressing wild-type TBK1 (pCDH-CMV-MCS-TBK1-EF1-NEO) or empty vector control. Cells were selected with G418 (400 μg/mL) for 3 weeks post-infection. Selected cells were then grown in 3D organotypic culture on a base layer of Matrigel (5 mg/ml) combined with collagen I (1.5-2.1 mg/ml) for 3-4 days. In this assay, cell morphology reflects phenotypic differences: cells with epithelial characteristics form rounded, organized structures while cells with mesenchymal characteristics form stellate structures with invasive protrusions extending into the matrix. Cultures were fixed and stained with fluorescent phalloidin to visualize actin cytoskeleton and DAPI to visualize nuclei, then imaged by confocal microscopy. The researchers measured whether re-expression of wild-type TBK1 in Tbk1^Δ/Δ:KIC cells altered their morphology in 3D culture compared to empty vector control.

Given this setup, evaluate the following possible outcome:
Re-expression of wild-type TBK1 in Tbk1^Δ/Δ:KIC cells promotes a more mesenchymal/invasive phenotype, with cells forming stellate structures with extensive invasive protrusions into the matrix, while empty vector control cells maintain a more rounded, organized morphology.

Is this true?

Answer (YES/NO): YES